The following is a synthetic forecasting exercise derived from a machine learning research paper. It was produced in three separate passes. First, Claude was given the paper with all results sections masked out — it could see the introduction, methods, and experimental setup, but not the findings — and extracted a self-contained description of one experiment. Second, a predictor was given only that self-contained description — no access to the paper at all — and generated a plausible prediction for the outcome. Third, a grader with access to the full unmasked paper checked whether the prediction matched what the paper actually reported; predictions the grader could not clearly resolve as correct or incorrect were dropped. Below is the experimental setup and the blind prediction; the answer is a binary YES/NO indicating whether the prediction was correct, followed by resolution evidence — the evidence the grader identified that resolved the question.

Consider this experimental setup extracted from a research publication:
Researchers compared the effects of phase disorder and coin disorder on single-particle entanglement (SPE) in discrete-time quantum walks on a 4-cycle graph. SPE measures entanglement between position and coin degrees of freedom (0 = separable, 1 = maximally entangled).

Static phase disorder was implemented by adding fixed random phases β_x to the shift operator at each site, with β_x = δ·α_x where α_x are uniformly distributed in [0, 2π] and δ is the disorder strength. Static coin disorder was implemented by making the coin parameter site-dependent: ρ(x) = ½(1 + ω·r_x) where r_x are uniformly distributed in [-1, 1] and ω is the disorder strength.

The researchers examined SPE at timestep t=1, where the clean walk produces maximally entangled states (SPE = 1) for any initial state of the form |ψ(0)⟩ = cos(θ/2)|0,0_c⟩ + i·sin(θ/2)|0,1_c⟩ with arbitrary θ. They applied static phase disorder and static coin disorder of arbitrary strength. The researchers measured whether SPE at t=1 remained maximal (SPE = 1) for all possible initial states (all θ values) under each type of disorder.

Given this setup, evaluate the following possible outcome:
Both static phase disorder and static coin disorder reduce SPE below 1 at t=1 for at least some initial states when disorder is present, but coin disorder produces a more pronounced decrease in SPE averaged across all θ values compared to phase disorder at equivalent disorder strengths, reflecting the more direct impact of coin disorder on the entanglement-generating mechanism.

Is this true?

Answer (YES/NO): NO